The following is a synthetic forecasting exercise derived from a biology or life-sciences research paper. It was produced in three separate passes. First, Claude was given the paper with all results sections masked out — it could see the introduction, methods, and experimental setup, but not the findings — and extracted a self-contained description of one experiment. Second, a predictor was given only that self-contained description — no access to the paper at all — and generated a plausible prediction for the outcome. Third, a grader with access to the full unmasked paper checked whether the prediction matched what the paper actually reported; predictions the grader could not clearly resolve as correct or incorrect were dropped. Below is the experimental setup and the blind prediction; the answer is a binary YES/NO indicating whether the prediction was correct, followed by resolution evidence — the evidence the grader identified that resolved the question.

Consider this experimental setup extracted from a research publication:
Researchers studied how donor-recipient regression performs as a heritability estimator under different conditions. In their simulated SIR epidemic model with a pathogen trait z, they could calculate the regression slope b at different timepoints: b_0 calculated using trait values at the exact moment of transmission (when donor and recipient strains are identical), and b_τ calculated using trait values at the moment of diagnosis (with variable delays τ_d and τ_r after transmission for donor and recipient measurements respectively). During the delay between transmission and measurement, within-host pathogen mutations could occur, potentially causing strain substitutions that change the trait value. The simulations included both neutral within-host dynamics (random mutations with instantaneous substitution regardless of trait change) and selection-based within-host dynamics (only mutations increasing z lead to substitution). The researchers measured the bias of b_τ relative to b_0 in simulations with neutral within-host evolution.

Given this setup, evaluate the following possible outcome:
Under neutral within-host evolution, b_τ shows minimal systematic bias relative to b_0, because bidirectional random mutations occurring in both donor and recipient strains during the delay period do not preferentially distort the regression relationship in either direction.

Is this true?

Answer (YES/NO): NO